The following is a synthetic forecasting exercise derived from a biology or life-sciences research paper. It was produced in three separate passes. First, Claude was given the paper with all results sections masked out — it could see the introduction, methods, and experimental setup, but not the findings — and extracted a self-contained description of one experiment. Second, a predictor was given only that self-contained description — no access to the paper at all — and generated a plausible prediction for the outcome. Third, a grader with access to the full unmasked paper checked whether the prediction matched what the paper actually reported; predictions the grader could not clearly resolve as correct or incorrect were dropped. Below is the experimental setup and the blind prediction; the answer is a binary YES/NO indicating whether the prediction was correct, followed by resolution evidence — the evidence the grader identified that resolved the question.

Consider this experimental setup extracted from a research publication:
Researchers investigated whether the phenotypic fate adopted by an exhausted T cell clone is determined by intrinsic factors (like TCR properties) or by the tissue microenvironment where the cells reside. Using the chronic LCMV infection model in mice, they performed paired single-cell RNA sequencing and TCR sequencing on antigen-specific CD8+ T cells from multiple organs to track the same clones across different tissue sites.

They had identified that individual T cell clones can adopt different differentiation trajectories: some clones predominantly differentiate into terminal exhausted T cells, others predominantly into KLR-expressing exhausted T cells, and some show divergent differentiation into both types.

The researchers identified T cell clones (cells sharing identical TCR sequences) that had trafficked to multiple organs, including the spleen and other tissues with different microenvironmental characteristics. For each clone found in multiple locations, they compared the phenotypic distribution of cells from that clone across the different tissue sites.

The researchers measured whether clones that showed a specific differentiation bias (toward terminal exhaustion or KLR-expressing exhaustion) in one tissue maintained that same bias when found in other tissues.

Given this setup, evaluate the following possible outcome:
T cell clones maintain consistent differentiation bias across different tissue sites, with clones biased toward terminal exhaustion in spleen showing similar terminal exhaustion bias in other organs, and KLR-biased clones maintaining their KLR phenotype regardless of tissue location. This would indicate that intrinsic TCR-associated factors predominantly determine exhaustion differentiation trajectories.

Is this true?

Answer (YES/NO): YES